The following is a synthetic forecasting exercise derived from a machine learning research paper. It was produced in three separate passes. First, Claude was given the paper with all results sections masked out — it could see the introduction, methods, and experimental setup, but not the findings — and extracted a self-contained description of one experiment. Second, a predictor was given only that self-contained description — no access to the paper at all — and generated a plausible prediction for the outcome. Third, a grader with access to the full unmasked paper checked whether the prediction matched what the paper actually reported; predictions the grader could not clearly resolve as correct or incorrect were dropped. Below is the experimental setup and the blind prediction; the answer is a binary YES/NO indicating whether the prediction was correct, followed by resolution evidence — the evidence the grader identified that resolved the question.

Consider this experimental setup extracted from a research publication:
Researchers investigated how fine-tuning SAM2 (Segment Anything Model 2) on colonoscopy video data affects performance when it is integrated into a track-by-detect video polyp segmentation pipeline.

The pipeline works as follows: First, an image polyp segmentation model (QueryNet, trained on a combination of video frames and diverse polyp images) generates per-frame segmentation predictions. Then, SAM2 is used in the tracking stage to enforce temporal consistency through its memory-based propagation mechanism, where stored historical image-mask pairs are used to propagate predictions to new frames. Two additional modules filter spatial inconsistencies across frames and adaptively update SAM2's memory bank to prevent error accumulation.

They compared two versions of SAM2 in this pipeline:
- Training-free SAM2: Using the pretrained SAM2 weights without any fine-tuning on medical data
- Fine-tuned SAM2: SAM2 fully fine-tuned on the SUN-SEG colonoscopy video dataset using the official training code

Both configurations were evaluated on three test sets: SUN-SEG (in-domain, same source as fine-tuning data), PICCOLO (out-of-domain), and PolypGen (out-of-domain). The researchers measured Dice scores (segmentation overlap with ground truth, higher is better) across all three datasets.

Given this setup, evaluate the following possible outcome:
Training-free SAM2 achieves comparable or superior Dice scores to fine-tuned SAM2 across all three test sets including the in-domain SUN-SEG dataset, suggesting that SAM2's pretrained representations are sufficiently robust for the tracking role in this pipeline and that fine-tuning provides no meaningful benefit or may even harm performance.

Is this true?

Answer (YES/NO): NO